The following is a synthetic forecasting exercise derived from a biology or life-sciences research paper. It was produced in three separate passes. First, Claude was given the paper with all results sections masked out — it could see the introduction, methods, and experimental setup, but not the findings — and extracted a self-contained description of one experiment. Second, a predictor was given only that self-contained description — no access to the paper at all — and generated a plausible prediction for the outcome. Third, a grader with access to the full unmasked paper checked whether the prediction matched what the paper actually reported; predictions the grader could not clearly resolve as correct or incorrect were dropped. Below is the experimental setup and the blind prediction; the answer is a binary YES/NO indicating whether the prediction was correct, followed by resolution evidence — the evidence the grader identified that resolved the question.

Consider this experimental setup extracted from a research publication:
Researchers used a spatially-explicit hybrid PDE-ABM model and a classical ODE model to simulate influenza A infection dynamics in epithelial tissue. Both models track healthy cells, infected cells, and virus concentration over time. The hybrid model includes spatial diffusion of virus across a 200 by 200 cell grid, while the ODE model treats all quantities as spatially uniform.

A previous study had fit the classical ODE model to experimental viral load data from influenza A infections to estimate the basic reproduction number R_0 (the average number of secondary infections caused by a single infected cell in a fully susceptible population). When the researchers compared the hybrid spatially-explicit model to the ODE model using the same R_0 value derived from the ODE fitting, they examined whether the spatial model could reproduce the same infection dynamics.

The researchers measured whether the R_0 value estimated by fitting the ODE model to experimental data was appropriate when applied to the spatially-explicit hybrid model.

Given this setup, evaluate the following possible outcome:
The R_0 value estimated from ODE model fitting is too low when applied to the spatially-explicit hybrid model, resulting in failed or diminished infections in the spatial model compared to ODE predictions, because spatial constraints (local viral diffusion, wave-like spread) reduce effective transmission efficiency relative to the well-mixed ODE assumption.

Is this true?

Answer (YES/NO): YES